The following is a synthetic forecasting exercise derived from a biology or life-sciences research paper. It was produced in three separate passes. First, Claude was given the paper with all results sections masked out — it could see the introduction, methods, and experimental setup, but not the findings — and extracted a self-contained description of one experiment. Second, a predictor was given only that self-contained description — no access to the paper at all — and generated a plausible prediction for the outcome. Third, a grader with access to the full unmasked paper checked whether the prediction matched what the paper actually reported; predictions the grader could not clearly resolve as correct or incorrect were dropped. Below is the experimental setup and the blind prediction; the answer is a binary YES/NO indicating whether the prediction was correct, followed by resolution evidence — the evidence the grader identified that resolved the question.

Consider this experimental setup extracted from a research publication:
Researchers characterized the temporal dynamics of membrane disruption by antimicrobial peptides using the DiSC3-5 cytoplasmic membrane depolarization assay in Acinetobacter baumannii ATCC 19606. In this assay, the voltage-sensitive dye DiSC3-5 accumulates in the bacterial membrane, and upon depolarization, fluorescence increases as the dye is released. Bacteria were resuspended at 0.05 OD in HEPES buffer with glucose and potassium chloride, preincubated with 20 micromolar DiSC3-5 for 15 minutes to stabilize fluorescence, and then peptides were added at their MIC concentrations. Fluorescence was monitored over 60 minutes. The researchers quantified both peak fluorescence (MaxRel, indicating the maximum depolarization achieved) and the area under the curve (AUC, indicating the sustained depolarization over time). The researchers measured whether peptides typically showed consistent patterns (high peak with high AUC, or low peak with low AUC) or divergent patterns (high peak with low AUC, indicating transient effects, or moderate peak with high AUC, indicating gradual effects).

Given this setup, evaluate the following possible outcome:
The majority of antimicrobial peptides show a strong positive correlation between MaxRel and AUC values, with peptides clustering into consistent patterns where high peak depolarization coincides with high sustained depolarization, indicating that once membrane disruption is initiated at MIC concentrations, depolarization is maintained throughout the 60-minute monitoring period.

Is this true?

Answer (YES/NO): NO